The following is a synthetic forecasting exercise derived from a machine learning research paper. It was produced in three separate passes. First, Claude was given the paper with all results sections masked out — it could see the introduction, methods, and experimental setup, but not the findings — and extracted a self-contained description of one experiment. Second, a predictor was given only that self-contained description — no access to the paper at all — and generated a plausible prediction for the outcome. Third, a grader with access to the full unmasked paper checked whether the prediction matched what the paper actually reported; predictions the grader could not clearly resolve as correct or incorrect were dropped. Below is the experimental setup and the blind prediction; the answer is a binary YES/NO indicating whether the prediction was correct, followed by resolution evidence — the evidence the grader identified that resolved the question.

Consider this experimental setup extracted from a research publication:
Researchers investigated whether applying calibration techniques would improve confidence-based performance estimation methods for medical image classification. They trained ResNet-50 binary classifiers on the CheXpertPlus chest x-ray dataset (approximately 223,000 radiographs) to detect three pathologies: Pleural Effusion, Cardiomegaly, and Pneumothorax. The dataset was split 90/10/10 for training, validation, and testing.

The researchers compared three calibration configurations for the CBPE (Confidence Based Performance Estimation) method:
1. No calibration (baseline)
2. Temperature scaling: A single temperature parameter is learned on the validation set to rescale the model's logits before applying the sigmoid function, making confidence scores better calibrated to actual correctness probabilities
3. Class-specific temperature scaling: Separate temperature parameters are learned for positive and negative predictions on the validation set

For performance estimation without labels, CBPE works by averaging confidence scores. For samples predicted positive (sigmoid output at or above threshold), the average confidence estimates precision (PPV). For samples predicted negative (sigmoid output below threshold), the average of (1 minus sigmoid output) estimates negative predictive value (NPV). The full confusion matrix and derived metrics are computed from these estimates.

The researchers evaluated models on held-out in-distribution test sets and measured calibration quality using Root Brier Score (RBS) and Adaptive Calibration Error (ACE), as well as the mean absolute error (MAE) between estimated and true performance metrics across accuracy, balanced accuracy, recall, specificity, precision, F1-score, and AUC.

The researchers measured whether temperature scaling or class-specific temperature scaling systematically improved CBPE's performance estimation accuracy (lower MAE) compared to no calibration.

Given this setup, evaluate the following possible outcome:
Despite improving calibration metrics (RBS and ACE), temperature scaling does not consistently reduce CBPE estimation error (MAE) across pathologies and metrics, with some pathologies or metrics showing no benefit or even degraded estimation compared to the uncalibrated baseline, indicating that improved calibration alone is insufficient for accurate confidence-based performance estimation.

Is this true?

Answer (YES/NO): NO